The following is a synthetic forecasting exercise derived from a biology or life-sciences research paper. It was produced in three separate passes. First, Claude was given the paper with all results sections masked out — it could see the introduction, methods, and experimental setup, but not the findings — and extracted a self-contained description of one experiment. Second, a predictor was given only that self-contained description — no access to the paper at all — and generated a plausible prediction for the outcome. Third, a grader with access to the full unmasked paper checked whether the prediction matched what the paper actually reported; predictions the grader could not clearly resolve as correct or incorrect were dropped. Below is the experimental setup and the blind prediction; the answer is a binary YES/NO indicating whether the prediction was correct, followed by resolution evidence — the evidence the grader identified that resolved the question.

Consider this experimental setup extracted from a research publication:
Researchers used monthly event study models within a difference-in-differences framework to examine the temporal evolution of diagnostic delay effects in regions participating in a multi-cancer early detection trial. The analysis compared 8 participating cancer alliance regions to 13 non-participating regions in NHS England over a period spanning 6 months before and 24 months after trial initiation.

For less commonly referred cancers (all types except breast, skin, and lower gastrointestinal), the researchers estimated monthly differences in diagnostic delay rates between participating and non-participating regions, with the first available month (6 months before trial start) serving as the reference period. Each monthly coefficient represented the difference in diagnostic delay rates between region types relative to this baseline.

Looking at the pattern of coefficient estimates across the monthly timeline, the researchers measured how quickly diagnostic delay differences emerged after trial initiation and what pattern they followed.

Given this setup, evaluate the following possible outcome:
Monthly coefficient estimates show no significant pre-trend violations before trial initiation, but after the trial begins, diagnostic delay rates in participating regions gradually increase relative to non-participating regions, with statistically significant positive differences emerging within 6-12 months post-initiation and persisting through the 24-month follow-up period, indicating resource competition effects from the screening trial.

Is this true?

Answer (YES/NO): NO